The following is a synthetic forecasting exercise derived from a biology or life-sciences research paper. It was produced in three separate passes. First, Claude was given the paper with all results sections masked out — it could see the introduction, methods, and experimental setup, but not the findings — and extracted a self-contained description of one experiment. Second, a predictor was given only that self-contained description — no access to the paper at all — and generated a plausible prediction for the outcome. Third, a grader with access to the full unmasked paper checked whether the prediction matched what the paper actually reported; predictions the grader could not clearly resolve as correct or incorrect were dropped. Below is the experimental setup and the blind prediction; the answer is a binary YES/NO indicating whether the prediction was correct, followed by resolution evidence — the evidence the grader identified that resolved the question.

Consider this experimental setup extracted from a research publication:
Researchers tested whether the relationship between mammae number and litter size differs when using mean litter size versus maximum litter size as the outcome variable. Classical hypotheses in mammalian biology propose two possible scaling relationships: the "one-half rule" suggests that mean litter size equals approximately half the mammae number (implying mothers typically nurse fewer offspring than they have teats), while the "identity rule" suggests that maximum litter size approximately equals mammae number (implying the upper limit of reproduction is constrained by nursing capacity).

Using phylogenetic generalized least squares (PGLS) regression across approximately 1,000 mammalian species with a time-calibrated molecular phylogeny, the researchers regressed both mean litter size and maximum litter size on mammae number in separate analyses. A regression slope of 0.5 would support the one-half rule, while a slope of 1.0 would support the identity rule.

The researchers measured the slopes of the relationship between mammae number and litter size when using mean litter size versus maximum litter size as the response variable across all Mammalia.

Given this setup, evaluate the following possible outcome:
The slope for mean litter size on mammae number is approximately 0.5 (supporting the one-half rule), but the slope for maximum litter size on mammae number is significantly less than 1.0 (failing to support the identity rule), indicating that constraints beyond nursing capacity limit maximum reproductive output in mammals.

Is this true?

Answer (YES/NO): NO